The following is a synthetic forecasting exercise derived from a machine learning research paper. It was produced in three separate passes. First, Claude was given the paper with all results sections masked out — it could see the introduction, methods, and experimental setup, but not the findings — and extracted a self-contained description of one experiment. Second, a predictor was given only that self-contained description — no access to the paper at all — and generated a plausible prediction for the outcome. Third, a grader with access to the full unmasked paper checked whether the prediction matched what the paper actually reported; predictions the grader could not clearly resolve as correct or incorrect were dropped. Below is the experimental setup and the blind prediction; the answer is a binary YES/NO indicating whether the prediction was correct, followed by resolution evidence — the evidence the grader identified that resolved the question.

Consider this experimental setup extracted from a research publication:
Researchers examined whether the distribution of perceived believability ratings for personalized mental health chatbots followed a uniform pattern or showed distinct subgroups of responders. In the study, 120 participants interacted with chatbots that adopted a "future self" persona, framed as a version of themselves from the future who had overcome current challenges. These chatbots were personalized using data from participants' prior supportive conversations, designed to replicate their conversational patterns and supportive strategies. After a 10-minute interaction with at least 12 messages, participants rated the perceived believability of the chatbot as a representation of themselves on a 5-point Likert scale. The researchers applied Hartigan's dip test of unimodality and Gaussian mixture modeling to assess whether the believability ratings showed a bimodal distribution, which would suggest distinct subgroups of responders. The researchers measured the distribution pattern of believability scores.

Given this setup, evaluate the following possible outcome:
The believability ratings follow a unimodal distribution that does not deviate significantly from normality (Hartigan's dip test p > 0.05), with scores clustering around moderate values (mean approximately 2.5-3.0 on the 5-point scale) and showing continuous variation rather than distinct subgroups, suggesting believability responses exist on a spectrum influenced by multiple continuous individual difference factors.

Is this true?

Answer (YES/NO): NO